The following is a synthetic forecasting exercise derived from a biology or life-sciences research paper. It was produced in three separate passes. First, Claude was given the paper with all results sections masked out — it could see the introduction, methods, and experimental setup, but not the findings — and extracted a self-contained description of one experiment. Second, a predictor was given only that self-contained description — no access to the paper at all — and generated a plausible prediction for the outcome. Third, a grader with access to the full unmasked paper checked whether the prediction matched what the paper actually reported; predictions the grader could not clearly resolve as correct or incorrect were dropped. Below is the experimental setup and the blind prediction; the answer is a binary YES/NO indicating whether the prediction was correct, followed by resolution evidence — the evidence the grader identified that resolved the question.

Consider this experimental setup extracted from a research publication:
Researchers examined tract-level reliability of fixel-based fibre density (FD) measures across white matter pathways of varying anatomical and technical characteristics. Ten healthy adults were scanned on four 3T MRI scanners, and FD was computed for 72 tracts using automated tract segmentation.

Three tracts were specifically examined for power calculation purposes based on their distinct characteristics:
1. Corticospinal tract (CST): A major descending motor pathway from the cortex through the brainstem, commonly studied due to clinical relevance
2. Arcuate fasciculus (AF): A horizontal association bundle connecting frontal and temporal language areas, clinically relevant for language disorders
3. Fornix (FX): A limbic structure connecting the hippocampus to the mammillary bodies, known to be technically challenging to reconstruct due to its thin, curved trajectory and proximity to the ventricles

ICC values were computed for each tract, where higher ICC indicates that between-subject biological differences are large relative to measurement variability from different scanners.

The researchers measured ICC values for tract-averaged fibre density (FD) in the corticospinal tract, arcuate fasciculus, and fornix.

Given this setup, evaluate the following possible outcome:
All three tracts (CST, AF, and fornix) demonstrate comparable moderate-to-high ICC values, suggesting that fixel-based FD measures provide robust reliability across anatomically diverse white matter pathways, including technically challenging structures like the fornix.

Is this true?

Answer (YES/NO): NO